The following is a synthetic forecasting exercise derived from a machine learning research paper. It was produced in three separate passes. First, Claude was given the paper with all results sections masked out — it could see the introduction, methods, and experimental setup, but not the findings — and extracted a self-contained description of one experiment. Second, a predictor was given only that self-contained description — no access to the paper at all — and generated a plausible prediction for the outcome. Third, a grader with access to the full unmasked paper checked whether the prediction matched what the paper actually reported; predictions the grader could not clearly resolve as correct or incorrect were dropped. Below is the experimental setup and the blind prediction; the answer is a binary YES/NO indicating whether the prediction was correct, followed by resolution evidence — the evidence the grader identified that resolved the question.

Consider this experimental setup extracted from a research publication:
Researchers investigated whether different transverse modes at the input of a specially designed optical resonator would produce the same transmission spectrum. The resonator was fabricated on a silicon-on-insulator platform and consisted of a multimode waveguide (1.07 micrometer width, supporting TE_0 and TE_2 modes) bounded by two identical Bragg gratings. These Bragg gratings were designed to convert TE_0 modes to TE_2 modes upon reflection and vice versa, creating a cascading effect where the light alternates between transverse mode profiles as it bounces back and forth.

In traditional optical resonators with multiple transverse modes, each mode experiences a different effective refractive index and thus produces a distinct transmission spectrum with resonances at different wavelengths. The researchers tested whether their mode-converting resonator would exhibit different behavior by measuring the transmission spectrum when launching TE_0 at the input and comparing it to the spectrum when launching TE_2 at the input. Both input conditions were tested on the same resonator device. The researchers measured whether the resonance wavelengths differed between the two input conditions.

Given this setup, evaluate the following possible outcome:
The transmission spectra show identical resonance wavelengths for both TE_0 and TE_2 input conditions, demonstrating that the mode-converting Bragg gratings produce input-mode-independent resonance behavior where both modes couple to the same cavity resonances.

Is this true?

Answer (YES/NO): YES